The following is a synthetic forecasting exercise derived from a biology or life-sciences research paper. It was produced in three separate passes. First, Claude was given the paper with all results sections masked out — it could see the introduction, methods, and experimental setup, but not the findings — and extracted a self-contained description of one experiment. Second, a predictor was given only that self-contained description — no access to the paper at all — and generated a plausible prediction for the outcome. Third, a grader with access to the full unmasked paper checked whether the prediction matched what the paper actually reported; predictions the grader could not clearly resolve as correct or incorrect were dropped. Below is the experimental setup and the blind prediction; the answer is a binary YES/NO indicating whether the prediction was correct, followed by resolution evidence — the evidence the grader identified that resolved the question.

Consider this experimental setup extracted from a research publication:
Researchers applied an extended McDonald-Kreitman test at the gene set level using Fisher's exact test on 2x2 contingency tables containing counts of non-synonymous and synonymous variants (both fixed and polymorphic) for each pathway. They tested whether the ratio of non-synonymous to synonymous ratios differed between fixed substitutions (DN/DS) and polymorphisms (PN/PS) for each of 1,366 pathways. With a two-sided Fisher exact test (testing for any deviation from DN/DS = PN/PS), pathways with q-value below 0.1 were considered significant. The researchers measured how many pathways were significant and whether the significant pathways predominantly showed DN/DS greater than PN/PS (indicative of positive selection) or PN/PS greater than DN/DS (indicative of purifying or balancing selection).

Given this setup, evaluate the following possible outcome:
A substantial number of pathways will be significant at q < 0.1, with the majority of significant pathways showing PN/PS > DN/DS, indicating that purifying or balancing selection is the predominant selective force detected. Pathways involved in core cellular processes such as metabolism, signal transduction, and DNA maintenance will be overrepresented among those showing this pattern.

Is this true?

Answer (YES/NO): NO